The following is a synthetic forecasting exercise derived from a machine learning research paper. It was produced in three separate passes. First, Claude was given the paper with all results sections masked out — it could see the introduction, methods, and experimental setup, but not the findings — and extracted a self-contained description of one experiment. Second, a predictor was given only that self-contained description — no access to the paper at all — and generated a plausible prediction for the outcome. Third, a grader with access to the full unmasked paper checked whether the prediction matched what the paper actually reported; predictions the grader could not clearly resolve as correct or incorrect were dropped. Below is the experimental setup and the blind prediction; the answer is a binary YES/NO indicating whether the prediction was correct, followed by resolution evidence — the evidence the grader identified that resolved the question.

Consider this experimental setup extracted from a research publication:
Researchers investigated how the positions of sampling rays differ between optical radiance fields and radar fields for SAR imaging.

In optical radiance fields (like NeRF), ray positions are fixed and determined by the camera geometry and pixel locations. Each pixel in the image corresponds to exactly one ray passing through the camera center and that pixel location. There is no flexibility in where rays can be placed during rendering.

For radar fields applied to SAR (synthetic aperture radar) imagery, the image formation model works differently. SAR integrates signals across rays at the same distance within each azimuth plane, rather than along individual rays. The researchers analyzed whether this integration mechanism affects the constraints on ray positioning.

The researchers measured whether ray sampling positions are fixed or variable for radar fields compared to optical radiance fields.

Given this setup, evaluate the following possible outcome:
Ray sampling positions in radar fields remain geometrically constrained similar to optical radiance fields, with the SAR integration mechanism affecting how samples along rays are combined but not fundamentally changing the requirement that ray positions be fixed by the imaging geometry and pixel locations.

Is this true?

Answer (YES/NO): NO